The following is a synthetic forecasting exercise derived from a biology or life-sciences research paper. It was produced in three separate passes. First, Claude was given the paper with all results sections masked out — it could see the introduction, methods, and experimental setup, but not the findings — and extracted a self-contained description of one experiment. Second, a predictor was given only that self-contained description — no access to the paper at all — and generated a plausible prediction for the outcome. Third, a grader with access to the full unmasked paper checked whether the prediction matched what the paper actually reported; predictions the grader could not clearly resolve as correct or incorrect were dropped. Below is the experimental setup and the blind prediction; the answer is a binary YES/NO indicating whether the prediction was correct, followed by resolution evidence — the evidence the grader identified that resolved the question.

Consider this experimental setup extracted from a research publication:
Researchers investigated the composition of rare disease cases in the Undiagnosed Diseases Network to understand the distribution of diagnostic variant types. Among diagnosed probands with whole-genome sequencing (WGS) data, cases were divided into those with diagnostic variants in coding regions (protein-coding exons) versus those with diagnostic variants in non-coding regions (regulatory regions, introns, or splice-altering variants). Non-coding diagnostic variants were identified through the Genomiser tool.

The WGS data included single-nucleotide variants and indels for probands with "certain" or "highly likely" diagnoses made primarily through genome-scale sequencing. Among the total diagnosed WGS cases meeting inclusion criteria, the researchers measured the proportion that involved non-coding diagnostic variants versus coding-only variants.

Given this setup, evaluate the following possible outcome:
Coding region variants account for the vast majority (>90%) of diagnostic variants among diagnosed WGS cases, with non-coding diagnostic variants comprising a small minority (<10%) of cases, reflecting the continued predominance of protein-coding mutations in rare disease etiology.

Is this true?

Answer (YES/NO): NO